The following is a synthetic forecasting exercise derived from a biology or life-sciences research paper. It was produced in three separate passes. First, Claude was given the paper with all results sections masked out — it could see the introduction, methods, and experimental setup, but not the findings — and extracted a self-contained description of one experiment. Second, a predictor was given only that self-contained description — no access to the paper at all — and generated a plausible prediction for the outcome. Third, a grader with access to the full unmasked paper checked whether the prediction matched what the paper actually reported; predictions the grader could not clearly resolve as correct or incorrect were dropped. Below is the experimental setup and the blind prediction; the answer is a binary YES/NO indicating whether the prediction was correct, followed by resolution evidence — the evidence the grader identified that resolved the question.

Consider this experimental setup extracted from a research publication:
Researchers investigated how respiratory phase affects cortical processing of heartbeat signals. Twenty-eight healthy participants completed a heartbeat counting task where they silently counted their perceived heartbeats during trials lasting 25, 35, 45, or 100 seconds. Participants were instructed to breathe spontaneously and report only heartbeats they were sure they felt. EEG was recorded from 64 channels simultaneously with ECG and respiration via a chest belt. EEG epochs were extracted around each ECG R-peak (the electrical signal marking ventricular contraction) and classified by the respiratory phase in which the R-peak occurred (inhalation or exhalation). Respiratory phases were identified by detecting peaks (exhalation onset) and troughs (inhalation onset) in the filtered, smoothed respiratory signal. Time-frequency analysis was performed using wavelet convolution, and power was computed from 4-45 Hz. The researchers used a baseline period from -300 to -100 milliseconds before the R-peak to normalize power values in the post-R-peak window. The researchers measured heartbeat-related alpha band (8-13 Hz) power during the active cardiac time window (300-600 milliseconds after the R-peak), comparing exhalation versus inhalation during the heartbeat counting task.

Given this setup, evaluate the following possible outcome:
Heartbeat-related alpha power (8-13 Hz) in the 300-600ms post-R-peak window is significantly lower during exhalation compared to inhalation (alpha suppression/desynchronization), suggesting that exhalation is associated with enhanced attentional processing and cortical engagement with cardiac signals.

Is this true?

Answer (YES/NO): NO